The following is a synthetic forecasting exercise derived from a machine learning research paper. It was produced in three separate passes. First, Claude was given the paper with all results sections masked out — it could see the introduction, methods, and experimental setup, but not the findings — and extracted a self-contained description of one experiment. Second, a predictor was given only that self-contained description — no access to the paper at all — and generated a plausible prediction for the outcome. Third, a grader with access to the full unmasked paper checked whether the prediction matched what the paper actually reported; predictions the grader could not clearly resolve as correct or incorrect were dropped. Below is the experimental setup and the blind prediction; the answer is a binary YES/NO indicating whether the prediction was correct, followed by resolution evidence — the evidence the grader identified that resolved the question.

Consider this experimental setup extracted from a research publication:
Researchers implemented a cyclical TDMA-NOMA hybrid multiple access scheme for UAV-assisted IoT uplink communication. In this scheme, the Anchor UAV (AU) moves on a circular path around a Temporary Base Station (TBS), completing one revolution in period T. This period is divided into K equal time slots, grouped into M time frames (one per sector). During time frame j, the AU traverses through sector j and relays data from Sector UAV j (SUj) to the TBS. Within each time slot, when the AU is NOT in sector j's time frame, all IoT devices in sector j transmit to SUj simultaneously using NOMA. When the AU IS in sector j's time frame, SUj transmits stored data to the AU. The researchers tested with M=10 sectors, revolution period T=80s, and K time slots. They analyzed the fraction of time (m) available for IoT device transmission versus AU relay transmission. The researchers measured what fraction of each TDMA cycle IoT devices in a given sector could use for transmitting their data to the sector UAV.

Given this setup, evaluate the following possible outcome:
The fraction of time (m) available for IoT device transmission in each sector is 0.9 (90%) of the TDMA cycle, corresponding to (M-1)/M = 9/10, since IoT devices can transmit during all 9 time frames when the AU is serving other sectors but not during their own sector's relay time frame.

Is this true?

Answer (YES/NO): YES